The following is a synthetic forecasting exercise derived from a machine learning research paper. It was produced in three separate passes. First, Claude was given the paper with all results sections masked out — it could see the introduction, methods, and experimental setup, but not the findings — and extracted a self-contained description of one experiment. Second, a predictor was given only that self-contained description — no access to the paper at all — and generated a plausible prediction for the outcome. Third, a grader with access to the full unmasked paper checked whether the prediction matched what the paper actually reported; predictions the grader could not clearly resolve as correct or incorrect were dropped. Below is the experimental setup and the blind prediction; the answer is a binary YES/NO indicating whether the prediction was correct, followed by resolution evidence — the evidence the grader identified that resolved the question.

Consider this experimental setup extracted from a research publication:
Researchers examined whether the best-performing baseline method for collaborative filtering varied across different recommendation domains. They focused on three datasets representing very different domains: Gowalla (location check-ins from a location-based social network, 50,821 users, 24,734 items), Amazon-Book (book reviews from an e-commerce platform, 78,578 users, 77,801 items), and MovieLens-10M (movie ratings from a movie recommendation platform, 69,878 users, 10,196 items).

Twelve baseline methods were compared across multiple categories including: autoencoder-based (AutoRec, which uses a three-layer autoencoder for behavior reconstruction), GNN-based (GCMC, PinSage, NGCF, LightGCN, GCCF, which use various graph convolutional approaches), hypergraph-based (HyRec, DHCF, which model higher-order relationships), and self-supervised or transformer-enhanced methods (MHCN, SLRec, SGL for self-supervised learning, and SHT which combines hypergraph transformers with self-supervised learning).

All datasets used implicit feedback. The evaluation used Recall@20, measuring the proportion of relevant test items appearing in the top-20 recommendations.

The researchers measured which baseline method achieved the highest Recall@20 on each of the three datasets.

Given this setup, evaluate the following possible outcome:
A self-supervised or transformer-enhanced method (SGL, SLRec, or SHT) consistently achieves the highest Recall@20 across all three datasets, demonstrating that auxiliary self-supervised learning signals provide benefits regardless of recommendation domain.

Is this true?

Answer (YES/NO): NO